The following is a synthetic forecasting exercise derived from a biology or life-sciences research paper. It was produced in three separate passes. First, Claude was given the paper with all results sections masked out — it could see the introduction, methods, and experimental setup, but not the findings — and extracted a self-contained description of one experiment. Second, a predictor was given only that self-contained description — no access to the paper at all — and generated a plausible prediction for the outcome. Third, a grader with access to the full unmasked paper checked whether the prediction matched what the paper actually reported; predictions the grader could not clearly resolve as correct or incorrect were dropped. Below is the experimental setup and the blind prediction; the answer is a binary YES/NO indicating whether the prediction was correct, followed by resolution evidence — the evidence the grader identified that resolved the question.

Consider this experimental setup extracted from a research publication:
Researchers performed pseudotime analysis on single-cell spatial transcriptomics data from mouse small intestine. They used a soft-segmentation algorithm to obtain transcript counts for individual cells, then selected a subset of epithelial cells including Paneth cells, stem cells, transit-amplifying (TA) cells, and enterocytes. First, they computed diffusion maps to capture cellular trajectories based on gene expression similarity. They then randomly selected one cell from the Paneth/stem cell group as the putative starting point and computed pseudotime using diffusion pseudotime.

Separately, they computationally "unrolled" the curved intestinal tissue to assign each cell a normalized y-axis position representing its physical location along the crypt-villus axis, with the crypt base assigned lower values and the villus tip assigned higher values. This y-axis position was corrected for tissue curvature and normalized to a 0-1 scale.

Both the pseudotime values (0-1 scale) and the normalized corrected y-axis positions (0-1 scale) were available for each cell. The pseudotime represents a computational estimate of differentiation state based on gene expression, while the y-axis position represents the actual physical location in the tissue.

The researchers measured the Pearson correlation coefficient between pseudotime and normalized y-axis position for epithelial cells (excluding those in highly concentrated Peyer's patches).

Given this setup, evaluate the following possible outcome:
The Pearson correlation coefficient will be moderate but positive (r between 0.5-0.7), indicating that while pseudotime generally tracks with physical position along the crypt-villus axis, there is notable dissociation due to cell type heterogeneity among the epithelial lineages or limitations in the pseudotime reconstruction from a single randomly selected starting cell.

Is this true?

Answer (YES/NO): NO